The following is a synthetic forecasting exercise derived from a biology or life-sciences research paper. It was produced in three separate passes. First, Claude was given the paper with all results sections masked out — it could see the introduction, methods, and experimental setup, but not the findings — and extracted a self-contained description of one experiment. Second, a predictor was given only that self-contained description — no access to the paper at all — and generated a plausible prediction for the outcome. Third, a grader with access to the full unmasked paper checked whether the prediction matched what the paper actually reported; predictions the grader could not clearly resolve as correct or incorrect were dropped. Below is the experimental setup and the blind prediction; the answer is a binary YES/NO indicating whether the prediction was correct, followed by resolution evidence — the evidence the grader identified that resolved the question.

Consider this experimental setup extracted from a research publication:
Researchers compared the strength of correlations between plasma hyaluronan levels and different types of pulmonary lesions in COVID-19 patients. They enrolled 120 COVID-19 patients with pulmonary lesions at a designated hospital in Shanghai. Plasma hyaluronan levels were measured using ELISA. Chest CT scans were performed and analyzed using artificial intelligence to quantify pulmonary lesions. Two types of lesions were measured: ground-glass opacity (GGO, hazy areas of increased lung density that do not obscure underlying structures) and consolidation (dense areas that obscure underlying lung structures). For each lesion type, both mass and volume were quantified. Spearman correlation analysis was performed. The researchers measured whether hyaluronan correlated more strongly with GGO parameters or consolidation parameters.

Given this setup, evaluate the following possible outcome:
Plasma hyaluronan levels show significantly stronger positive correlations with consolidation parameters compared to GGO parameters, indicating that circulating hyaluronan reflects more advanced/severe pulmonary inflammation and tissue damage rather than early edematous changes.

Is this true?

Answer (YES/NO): NO